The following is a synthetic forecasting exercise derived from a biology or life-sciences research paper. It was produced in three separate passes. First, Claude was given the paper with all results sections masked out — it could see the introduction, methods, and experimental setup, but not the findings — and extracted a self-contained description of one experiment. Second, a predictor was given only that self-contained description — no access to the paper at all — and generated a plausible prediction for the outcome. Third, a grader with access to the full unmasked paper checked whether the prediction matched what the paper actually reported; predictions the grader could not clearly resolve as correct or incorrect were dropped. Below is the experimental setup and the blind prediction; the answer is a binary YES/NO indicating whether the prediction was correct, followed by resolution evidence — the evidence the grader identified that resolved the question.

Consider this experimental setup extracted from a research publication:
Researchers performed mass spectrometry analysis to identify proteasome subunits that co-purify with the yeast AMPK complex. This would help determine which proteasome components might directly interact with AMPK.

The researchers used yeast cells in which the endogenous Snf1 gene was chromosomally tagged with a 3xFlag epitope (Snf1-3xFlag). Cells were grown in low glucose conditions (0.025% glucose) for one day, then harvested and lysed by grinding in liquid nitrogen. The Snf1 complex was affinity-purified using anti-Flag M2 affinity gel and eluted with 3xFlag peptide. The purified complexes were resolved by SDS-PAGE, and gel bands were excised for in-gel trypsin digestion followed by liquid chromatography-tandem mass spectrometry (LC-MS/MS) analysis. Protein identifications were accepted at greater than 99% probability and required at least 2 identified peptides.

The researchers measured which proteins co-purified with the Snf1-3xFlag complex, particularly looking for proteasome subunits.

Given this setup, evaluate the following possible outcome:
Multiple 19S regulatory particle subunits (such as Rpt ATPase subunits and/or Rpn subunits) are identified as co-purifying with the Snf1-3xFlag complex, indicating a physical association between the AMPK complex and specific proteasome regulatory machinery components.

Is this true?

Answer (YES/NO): YES